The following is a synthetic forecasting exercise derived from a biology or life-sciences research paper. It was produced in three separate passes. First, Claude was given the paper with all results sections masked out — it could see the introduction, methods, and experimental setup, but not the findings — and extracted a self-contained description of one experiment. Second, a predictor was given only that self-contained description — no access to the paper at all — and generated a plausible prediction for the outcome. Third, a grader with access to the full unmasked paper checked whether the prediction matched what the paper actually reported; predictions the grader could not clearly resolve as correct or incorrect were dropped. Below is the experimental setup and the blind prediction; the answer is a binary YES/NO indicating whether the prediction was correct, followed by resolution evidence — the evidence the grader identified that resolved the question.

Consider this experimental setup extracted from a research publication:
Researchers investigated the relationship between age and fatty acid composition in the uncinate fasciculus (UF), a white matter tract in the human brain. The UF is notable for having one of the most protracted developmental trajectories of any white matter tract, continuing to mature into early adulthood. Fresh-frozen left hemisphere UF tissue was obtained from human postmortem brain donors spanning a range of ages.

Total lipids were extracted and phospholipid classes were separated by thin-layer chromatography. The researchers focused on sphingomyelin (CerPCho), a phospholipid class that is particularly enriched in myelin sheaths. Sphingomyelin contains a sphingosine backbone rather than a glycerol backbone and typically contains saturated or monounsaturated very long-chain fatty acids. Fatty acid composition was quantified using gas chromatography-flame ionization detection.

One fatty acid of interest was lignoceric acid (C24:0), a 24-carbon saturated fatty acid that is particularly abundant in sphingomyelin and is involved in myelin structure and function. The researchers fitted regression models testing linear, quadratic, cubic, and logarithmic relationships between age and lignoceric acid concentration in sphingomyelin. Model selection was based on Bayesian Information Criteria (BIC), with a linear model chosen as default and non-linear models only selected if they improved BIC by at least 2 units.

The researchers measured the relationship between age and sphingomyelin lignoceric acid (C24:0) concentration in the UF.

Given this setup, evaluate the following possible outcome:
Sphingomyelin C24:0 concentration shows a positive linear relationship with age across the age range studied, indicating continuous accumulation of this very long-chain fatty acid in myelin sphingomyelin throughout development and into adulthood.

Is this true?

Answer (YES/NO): NO